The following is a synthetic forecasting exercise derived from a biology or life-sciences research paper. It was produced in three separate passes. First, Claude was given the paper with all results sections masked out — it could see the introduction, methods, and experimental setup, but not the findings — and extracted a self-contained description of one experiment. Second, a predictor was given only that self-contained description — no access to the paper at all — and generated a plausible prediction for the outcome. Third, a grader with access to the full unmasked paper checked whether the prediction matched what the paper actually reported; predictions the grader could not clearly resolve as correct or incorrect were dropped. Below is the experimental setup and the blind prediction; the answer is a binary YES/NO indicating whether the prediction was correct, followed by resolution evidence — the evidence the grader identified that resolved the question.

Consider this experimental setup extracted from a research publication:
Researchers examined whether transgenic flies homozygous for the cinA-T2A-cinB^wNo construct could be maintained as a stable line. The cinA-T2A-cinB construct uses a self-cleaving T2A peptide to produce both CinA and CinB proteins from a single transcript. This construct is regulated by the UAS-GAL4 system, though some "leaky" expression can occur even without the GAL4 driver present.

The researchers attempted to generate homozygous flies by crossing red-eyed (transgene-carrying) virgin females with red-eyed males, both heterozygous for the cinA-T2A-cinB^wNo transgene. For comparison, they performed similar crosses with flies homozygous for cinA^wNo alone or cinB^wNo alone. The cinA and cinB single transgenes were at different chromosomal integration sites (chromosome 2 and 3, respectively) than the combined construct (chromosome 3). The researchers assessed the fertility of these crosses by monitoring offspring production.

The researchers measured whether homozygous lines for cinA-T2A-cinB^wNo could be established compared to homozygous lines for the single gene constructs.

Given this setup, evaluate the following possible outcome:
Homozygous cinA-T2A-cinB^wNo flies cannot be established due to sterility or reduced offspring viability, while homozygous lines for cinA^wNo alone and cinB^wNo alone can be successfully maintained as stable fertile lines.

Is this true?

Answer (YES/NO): YES